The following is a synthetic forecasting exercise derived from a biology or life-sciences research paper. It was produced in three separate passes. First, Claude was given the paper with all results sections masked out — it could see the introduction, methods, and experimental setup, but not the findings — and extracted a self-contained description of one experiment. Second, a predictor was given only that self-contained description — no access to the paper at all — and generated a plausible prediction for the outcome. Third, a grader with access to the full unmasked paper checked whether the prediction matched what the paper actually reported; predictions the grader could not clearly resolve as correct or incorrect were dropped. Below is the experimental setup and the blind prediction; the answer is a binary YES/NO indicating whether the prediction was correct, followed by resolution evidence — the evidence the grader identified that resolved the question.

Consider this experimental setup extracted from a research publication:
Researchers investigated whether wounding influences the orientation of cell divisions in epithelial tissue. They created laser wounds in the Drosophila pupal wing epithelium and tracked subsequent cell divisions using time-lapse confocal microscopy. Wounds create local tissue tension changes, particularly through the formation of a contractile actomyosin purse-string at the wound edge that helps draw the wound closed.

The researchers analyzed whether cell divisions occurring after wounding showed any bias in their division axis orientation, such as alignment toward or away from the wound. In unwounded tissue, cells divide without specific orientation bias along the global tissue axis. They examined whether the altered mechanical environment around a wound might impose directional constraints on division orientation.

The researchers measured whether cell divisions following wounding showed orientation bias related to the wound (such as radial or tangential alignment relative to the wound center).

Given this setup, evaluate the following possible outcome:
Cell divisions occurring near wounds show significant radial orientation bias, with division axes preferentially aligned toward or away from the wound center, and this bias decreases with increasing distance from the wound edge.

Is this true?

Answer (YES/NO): NO